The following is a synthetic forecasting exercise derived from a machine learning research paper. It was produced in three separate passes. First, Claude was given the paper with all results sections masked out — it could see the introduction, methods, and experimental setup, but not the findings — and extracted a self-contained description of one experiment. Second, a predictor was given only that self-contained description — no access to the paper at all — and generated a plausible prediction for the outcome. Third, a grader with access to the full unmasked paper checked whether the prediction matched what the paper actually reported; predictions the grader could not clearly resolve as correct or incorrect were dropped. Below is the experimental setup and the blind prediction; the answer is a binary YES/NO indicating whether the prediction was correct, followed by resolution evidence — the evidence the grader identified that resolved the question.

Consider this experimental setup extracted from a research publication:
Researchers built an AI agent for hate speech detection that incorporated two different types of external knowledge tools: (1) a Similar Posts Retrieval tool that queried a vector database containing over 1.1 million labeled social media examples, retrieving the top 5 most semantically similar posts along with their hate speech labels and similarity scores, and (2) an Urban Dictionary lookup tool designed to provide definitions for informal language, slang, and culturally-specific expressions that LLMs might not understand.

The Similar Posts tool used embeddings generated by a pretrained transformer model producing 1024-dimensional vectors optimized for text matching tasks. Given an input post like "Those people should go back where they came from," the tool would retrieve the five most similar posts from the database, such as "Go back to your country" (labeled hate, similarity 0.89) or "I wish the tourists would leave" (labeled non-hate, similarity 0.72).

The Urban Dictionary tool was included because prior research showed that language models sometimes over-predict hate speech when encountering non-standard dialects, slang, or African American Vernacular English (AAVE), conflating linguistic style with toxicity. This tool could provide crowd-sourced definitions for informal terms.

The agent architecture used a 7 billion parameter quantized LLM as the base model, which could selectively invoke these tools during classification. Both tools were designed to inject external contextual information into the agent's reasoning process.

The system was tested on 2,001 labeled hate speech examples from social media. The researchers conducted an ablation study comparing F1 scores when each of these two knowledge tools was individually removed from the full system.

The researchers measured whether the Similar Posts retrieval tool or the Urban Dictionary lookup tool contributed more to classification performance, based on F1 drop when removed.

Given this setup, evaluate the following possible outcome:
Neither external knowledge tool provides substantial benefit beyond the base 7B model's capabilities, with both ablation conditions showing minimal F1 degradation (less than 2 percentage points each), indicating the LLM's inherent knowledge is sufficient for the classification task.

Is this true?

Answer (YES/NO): NO